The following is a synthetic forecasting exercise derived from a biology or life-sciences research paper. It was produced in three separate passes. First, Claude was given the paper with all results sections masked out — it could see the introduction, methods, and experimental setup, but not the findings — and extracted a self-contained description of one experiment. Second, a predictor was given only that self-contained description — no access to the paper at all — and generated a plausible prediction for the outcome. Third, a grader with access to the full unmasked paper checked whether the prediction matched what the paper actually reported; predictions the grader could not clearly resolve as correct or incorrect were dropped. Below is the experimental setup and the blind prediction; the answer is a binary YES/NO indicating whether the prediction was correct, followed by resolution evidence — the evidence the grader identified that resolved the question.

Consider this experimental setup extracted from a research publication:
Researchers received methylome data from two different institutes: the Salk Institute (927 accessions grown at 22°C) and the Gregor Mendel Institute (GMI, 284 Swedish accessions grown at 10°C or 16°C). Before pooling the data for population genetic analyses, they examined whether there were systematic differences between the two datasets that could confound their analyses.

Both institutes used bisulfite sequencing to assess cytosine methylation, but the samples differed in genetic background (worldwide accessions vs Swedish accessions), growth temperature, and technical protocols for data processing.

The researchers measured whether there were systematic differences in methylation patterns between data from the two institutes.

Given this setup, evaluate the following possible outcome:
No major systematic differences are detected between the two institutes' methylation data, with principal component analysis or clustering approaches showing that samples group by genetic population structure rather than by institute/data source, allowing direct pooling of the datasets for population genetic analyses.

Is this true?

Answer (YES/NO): NO